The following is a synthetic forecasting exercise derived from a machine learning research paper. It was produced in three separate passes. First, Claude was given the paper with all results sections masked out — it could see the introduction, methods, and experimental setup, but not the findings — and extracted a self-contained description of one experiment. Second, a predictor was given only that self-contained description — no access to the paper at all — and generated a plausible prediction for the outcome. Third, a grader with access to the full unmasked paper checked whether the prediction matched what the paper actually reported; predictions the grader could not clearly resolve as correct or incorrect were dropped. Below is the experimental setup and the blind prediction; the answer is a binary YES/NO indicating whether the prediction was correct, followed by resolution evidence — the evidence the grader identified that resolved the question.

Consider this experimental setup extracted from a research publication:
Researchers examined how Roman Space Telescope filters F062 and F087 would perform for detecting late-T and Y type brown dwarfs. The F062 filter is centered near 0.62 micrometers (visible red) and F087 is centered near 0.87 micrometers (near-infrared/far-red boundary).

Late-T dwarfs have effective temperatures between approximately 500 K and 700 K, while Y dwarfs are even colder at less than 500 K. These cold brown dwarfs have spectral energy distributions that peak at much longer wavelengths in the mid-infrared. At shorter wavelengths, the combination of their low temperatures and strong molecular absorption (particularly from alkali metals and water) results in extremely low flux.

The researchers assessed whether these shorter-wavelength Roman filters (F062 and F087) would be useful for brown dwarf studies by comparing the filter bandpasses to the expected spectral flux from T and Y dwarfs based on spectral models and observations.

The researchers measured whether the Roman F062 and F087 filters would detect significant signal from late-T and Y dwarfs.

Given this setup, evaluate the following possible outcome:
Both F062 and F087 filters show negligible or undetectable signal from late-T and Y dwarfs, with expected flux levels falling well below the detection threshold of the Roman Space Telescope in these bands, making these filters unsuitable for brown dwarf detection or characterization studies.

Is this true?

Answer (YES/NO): YES